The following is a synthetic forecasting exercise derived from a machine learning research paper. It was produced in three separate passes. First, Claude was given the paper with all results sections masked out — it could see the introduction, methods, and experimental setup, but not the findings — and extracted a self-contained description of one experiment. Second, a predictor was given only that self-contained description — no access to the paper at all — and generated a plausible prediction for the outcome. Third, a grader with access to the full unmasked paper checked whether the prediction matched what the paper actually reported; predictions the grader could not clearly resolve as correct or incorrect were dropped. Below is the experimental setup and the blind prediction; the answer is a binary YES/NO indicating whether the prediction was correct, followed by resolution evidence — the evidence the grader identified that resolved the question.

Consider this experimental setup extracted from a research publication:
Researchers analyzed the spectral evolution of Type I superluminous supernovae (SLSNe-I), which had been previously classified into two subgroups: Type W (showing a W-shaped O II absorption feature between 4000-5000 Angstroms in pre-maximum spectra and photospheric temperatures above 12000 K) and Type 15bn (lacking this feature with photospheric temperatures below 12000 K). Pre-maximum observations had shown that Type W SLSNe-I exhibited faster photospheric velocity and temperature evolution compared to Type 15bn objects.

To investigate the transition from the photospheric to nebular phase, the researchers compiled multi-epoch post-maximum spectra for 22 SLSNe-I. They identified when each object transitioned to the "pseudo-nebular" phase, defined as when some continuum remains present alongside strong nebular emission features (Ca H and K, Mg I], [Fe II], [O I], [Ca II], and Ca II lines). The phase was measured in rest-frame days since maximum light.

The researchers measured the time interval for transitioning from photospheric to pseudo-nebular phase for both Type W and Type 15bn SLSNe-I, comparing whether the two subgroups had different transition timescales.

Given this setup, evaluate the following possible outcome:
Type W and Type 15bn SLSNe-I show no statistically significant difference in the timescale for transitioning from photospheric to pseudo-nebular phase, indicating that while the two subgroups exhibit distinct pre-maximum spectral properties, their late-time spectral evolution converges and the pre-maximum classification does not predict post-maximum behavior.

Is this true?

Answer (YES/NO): YES